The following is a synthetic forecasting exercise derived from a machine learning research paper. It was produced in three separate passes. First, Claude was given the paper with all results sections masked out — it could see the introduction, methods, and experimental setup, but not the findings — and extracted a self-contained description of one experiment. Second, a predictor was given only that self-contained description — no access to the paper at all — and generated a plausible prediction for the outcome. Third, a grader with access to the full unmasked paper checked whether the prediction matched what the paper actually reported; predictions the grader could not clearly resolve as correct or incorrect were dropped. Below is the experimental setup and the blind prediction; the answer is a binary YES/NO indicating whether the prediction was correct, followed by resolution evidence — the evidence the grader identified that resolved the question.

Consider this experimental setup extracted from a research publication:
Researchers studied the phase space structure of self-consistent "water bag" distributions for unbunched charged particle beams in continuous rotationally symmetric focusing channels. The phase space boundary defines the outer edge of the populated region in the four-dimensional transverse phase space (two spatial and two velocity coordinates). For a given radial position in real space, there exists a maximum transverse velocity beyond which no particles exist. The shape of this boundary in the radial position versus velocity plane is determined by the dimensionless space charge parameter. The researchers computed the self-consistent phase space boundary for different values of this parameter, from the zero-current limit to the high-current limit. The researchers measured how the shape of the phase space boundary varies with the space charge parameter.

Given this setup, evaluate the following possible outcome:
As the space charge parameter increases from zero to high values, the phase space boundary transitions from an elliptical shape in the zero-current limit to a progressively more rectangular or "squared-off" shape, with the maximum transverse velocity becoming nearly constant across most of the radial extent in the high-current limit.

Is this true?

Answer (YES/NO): YES